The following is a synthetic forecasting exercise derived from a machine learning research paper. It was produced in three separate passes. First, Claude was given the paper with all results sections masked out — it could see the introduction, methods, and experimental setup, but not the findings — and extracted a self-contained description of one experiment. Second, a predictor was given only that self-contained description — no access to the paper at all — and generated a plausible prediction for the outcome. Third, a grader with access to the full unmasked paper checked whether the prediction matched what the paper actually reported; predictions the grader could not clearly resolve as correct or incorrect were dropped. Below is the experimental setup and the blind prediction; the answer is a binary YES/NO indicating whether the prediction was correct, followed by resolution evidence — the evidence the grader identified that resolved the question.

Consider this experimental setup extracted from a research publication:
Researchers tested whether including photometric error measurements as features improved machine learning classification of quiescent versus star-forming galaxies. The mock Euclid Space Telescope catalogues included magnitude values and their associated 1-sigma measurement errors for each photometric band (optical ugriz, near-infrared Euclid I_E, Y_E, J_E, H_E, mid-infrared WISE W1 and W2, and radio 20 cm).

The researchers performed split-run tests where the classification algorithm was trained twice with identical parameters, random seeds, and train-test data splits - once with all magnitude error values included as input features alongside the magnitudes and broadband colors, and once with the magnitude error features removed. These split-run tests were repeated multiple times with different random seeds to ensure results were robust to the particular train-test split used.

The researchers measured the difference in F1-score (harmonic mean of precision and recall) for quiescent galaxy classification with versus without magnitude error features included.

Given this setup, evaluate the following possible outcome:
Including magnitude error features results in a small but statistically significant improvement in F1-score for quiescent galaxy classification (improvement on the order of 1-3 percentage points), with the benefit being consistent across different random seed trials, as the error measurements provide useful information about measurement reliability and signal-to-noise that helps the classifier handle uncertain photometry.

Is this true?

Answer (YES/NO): NO